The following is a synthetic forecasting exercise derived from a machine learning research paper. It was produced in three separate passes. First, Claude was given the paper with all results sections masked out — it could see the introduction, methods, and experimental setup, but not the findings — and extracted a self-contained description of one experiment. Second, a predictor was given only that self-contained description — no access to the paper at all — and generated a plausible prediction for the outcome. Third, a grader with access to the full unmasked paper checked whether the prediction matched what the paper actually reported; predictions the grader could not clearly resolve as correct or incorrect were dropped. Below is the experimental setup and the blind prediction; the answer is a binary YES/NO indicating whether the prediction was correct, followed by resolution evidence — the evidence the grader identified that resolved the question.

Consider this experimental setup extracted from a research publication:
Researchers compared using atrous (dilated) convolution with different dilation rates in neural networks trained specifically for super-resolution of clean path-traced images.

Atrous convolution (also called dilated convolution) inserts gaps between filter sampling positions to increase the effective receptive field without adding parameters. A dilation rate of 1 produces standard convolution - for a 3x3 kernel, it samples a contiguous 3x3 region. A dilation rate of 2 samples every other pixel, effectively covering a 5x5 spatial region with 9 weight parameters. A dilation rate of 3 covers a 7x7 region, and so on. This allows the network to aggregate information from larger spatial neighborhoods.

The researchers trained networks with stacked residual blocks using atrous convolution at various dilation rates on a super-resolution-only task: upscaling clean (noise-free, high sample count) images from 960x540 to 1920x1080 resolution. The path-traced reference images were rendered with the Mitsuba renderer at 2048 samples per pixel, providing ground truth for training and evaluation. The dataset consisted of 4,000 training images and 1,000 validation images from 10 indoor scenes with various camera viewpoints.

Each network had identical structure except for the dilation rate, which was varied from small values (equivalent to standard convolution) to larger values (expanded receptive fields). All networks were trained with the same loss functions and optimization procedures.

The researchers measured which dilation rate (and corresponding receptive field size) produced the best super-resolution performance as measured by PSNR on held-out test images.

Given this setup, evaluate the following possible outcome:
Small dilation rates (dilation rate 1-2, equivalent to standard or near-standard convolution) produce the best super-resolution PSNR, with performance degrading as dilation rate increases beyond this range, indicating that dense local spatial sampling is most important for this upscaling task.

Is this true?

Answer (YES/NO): YES